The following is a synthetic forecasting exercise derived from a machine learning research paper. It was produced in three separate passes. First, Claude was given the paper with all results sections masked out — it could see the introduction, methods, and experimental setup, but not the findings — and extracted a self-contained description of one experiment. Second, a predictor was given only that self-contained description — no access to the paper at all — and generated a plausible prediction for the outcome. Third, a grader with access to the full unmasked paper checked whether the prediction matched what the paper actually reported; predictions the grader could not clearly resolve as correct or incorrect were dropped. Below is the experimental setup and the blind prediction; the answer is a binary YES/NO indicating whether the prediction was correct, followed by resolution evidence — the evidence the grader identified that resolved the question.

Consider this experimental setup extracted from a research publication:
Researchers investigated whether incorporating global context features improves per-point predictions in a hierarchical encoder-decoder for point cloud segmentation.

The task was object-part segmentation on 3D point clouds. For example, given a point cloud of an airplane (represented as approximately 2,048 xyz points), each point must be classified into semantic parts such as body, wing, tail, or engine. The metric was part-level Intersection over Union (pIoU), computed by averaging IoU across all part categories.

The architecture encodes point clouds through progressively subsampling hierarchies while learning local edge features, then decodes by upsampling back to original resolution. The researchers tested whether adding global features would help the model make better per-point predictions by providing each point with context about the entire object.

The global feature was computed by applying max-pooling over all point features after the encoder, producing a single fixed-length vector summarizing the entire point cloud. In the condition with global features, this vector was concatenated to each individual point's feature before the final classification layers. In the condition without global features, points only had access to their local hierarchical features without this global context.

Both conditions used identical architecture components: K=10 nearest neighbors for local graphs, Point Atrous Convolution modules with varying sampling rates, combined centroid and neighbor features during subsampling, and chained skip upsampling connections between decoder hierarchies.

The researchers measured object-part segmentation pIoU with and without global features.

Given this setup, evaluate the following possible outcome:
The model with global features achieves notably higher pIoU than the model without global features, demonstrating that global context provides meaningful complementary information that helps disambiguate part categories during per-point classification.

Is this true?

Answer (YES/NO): YES